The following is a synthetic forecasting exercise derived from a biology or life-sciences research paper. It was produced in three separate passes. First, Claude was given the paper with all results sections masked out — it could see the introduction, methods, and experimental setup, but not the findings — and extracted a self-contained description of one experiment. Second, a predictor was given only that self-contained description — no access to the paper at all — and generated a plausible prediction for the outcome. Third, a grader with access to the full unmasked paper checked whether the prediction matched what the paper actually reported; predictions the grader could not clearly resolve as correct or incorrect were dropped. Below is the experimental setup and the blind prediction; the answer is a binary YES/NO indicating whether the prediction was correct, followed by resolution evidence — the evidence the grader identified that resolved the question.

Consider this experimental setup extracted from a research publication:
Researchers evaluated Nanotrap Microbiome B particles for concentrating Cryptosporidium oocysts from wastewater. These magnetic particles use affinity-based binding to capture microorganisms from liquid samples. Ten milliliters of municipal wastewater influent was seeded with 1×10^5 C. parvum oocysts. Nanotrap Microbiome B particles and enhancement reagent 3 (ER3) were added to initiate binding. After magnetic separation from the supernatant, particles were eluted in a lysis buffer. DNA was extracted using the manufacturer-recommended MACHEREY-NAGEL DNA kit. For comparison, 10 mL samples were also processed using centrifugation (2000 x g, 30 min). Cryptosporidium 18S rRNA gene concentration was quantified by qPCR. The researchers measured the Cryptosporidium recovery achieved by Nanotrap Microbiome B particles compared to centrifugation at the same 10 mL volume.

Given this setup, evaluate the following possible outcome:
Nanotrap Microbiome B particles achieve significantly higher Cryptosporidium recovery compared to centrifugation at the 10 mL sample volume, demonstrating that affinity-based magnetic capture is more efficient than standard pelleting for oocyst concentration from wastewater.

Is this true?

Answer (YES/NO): NO